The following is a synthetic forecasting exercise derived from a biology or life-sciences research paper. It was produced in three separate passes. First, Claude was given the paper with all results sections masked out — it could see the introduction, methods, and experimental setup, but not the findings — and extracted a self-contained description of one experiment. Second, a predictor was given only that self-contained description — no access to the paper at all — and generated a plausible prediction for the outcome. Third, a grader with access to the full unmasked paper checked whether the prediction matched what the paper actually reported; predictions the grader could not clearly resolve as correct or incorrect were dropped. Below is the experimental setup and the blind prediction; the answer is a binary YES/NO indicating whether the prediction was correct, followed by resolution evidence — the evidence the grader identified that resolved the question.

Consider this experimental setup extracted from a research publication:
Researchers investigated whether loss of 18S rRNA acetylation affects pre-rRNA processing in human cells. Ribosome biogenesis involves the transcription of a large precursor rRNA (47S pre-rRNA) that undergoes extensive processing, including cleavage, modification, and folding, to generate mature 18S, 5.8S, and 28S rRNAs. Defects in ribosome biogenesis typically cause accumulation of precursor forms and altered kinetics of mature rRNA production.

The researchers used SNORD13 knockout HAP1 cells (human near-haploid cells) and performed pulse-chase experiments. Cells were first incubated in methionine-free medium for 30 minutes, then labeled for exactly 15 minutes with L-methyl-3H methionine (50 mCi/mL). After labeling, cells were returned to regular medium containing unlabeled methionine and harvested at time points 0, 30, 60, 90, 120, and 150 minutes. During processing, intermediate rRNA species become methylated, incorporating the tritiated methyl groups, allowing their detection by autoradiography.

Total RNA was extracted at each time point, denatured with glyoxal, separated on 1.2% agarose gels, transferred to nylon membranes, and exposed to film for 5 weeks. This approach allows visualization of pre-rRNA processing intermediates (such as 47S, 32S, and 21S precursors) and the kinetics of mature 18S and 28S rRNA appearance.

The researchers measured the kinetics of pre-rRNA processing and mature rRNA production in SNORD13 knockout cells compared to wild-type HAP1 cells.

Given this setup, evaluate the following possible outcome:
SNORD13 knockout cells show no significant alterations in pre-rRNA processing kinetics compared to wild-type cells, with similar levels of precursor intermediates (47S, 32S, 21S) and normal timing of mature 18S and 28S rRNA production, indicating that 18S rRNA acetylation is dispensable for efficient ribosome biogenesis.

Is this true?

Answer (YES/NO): YES